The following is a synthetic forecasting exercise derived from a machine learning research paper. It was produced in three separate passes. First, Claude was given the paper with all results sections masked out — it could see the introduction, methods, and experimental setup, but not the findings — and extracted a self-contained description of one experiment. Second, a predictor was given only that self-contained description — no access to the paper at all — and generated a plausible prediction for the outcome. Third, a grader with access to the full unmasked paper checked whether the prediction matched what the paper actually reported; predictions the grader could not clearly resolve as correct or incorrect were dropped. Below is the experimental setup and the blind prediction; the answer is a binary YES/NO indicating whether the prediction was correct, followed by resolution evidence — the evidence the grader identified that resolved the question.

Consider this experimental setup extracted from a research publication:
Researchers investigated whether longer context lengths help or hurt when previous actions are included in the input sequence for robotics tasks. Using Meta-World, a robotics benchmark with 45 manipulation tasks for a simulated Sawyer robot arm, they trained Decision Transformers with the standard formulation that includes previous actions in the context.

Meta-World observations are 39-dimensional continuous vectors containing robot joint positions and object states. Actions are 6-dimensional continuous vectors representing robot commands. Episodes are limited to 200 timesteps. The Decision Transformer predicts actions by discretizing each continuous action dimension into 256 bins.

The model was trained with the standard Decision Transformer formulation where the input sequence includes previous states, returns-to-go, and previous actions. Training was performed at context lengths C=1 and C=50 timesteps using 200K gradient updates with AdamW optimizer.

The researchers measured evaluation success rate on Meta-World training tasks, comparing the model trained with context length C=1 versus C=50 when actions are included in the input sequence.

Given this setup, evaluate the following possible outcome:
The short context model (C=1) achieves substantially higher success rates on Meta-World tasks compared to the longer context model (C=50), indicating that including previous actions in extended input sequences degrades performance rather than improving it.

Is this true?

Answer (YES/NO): YES